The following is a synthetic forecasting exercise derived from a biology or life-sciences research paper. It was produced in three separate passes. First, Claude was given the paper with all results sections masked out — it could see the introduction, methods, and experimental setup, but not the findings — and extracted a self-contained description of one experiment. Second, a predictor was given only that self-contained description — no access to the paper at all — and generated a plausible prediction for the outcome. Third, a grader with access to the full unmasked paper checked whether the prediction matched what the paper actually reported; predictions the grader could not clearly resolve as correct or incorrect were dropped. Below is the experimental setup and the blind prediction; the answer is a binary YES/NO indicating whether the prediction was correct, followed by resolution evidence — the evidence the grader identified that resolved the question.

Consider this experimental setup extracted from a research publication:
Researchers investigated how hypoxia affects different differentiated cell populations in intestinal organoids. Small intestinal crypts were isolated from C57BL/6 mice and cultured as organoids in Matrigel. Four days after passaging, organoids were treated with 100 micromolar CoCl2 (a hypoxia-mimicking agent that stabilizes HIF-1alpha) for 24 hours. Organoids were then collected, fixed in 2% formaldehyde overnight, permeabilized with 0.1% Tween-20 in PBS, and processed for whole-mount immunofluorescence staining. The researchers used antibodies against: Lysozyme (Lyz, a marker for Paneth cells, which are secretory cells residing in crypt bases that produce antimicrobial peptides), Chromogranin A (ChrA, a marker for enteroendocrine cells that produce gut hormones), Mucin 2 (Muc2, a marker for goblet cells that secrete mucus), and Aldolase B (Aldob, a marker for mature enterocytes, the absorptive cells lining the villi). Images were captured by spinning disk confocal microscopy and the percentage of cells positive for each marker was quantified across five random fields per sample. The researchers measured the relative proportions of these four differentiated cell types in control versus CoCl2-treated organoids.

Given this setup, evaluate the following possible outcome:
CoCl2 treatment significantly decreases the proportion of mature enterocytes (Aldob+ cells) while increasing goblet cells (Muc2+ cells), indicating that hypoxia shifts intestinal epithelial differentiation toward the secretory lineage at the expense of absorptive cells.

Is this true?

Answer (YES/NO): YES